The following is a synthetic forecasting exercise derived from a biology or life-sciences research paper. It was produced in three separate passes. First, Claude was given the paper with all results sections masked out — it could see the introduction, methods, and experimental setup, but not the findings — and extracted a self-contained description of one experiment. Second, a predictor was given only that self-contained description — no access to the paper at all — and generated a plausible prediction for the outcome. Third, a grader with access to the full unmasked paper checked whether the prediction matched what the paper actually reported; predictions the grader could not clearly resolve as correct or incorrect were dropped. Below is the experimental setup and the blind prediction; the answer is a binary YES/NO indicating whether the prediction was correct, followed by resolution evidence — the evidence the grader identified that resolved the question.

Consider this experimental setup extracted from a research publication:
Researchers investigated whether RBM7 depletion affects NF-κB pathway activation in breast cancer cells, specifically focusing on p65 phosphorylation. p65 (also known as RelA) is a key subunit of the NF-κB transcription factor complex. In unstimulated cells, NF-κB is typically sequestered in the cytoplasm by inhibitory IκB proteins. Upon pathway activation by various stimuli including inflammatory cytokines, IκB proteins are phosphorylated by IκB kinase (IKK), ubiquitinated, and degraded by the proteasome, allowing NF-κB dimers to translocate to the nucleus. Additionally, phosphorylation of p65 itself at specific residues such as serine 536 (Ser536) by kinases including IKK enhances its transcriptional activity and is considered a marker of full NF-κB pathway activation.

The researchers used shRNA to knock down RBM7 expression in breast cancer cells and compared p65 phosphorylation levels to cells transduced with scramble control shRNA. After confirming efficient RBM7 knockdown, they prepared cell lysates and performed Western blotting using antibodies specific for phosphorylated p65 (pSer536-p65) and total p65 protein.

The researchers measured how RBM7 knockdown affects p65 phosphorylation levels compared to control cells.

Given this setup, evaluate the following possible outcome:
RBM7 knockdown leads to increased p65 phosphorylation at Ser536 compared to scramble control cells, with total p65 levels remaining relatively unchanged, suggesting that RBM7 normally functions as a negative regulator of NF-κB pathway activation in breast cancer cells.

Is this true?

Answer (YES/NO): YES